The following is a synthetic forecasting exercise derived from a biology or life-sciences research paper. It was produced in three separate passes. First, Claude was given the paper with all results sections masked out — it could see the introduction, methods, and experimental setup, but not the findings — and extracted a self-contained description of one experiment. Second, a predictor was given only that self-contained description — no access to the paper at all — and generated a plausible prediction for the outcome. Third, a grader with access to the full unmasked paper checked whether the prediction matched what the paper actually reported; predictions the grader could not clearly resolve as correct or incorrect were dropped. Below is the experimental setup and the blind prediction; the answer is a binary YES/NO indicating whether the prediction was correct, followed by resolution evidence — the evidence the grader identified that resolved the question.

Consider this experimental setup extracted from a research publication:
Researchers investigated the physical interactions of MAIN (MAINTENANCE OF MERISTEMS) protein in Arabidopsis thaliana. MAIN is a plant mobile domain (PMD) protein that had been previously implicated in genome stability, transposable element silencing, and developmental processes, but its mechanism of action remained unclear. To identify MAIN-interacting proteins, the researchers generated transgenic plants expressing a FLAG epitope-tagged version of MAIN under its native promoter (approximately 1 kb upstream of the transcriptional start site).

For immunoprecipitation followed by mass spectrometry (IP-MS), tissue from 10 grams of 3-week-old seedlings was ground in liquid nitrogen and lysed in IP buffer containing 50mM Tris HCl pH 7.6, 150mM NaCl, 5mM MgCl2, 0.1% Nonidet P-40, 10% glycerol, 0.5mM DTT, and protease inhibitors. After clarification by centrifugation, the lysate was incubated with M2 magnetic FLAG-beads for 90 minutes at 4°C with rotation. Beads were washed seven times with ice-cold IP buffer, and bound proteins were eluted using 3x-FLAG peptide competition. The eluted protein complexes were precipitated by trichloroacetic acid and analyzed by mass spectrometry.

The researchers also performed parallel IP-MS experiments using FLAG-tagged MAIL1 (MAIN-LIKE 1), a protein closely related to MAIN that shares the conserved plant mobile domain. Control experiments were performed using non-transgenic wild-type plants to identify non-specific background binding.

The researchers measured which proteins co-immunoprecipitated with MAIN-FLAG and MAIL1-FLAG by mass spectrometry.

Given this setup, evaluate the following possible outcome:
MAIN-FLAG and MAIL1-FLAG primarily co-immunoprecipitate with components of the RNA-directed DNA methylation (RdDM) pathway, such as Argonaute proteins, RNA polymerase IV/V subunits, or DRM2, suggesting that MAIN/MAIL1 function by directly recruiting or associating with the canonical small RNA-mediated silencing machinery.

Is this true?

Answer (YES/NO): NO